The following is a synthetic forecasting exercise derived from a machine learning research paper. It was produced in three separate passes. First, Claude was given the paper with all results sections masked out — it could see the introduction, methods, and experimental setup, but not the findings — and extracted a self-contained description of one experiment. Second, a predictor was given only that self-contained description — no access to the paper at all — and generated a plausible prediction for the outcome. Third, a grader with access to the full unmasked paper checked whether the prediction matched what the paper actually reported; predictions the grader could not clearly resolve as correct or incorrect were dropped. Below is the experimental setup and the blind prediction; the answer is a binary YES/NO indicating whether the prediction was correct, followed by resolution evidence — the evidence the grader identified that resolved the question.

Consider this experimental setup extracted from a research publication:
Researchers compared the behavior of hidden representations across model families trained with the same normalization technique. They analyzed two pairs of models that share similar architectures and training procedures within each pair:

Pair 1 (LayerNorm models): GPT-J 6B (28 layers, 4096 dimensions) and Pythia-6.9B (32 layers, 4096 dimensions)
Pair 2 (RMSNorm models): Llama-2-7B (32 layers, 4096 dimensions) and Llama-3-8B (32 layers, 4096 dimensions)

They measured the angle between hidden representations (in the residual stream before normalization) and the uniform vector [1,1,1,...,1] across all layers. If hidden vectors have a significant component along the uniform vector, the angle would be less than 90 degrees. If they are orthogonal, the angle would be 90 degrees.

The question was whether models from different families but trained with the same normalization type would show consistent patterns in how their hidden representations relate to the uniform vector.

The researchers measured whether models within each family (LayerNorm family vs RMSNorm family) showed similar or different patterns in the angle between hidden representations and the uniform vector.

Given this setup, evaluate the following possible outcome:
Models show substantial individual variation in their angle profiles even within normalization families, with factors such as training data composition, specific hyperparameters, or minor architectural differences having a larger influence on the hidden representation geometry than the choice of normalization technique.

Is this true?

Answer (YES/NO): NO